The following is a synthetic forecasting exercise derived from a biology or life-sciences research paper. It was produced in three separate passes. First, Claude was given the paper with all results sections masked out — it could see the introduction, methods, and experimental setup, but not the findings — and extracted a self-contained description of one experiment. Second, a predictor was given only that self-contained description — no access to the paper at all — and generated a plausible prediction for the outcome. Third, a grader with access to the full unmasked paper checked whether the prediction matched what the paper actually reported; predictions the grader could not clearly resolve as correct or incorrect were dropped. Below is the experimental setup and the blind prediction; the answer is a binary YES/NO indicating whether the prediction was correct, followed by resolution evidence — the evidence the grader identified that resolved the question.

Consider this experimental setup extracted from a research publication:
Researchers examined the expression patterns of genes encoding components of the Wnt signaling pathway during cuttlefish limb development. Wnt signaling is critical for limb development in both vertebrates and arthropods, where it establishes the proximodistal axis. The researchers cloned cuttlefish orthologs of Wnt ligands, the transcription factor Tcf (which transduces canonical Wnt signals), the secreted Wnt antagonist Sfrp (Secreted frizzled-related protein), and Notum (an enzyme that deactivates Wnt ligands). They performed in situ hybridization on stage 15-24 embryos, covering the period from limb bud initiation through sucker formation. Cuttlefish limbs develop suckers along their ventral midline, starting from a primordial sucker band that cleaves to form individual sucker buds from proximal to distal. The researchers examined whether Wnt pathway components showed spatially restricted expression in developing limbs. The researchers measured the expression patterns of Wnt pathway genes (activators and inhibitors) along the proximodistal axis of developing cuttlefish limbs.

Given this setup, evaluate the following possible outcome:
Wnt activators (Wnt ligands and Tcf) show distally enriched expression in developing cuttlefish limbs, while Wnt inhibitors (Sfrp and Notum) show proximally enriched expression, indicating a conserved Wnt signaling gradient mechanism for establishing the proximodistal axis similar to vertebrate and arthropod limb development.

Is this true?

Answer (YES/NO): NO